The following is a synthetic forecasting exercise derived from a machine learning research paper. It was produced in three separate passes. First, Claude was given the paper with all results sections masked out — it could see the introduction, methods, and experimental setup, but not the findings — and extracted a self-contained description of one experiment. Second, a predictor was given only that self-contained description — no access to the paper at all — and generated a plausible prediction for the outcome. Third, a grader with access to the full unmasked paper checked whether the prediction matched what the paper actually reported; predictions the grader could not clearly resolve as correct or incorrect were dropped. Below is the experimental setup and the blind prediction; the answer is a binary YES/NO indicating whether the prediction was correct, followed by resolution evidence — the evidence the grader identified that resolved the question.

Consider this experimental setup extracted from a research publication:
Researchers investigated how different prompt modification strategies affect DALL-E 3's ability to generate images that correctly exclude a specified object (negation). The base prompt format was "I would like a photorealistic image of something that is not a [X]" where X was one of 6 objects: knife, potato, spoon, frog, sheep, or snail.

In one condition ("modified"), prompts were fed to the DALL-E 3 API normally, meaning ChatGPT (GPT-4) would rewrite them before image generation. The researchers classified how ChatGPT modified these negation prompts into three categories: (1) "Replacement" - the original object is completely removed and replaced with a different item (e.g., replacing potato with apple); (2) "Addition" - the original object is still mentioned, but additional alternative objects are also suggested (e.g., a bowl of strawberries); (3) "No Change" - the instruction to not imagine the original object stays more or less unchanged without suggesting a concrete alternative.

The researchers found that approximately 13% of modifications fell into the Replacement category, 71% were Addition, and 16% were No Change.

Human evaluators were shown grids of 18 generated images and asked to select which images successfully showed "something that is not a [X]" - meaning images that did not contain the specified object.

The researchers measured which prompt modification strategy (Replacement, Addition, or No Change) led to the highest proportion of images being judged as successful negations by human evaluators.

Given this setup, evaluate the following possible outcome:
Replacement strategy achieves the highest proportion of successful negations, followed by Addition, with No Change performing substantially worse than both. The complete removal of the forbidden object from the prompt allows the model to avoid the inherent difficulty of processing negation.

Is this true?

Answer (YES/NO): YES